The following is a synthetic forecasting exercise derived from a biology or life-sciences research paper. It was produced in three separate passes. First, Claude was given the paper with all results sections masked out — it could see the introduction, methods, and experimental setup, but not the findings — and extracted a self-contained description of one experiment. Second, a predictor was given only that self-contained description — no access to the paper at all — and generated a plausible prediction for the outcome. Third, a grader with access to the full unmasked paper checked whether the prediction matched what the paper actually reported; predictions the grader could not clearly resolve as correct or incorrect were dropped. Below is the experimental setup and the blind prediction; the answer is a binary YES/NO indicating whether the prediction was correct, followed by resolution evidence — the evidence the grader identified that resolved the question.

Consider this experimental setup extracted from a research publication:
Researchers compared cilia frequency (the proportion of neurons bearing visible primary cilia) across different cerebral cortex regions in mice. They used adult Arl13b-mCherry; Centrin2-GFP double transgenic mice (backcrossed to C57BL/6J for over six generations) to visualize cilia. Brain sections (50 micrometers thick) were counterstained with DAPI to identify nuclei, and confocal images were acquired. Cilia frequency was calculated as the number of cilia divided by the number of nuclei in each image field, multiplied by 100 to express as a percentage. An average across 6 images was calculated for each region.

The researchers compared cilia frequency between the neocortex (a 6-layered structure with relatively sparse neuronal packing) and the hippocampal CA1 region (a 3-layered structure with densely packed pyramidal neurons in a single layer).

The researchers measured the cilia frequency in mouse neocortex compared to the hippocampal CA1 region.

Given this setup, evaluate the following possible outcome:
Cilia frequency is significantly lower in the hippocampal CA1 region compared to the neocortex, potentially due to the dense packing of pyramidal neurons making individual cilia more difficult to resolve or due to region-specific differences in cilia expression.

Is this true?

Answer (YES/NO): NO